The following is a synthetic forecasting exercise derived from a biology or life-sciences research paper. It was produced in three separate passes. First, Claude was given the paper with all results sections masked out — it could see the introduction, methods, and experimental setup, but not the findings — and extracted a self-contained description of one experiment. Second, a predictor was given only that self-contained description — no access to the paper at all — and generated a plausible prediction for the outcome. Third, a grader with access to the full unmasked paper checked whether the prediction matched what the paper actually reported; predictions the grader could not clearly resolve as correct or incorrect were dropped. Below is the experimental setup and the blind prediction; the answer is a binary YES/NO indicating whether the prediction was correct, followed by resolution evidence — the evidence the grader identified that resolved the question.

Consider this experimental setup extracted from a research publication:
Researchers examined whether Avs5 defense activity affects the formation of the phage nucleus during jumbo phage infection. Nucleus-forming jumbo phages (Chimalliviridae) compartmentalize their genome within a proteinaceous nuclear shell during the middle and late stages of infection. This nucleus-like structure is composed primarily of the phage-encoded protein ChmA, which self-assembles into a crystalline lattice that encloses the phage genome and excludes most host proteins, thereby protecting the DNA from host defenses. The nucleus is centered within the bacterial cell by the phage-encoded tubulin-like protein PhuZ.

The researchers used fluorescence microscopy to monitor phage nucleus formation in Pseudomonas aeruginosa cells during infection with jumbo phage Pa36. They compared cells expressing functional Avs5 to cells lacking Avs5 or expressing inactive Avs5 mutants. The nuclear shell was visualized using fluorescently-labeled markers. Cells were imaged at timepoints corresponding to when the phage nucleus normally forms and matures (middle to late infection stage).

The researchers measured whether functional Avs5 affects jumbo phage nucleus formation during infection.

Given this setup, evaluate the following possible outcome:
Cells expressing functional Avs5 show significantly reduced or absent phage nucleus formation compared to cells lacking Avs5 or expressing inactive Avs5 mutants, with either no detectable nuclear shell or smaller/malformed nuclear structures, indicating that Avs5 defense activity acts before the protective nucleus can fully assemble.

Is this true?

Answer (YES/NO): YES